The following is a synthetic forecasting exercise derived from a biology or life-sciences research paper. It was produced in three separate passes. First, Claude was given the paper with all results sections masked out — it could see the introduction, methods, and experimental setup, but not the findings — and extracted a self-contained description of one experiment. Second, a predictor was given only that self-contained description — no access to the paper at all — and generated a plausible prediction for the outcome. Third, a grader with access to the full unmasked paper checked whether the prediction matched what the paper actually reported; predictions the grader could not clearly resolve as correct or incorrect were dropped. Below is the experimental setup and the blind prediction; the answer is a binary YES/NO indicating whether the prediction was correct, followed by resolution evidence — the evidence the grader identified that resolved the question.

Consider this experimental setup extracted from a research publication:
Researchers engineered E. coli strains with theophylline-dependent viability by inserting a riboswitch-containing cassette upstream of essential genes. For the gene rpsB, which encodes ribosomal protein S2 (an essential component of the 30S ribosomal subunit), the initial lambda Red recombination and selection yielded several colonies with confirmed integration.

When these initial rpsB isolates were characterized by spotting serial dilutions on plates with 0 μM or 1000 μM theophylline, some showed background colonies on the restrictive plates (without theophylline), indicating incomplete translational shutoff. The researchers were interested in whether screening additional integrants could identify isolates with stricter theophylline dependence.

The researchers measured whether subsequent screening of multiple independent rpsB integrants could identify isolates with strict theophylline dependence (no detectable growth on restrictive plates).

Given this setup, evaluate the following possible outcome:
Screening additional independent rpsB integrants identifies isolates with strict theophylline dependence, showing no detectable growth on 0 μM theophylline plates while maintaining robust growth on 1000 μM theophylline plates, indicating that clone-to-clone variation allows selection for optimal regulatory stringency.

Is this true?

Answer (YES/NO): YES